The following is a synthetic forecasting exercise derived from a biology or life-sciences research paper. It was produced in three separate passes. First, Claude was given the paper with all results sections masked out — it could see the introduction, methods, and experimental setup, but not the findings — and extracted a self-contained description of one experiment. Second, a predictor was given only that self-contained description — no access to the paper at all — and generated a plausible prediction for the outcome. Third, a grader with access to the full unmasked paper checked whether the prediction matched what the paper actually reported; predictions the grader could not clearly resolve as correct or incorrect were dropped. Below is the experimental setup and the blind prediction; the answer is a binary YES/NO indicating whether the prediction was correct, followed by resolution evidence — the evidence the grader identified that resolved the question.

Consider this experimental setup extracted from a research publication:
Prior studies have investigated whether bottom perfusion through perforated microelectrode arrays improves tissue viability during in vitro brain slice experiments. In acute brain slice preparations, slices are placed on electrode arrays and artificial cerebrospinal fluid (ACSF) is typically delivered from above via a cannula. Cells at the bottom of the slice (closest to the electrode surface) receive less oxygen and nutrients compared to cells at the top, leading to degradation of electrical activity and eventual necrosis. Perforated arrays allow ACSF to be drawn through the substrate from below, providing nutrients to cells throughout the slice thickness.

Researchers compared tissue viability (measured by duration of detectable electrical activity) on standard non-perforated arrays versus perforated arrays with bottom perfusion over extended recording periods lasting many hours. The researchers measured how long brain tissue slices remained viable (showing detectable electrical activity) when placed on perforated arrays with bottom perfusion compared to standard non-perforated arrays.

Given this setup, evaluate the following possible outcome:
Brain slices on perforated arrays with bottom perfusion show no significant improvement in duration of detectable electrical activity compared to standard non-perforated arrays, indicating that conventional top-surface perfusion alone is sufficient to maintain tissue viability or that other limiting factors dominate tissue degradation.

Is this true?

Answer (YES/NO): NO